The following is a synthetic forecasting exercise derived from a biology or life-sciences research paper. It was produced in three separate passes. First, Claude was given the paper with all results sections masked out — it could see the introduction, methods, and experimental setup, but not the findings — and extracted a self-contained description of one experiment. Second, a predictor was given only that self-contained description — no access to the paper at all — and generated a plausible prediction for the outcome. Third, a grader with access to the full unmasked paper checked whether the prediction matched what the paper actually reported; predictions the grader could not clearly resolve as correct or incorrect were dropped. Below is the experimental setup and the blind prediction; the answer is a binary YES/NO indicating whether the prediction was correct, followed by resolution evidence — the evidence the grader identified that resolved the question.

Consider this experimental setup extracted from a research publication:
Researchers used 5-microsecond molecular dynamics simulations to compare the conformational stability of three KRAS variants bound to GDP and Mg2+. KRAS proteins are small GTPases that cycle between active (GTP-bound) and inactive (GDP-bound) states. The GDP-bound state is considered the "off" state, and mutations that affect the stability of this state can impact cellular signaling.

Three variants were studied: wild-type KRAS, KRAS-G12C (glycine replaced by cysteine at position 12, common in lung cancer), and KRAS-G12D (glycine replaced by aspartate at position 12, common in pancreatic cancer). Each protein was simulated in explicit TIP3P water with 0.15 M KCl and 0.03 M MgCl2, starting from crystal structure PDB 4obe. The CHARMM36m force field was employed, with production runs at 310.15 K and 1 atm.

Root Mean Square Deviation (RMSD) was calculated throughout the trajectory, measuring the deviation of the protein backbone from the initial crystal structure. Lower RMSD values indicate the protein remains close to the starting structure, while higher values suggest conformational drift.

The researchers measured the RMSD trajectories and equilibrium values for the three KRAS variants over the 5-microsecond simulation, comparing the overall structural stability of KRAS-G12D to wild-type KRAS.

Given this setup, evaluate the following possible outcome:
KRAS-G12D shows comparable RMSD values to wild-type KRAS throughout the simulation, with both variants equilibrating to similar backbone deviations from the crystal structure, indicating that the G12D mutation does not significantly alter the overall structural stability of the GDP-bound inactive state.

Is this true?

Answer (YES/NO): NO